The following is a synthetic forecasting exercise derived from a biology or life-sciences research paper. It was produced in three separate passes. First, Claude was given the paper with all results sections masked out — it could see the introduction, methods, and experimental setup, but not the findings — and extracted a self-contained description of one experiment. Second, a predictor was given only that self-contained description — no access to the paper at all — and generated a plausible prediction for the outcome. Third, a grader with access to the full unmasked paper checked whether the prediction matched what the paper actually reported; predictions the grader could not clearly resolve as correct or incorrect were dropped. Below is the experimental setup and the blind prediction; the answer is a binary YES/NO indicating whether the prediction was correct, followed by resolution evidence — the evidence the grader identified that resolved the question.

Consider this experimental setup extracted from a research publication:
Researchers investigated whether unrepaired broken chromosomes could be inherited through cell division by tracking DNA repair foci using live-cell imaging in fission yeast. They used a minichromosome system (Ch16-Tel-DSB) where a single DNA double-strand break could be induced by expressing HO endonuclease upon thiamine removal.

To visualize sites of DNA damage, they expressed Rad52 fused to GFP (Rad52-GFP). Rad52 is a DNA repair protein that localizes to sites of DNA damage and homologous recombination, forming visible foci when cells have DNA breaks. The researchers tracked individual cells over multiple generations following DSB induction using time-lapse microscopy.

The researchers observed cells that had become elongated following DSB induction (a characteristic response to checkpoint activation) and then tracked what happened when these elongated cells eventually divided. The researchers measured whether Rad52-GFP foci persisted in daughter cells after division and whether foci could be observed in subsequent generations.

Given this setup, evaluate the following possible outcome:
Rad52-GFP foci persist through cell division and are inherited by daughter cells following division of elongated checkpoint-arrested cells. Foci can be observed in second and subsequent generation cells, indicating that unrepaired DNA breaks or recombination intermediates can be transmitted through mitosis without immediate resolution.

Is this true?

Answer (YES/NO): YES